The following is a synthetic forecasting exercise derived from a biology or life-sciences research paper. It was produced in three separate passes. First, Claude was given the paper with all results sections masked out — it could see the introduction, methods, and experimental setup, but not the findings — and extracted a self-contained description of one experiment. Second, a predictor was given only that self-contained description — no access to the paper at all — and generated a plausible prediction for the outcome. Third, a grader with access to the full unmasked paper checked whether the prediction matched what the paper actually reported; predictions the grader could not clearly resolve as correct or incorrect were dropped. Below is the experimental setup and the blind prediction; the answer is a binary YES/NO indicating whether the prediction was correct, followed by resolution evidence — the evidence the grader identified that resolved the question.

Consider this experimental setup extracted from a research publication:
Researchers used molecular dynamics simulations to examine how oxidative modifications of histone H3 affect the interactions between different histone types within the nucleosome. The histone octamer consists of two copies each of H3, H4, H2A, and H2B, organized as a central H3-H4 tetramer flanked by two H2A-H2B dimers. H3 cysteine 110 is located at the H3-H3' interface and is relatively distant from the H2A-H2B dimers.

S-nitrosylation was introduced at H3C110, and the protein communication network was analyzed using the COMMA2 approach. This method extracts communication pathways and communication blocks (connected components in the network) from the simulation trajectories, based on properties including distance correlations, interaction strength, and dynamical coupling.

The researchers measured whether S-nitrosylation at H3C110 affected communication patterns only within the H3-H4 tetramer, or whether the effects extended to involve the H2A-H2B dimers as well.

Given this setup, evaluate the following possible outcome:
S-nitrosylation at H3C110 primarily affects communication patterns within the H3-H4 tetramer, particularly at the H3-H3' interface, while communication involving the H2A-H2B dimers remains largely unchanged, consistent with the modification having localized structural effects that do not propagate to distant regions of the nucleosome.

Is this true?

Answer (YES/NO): YES